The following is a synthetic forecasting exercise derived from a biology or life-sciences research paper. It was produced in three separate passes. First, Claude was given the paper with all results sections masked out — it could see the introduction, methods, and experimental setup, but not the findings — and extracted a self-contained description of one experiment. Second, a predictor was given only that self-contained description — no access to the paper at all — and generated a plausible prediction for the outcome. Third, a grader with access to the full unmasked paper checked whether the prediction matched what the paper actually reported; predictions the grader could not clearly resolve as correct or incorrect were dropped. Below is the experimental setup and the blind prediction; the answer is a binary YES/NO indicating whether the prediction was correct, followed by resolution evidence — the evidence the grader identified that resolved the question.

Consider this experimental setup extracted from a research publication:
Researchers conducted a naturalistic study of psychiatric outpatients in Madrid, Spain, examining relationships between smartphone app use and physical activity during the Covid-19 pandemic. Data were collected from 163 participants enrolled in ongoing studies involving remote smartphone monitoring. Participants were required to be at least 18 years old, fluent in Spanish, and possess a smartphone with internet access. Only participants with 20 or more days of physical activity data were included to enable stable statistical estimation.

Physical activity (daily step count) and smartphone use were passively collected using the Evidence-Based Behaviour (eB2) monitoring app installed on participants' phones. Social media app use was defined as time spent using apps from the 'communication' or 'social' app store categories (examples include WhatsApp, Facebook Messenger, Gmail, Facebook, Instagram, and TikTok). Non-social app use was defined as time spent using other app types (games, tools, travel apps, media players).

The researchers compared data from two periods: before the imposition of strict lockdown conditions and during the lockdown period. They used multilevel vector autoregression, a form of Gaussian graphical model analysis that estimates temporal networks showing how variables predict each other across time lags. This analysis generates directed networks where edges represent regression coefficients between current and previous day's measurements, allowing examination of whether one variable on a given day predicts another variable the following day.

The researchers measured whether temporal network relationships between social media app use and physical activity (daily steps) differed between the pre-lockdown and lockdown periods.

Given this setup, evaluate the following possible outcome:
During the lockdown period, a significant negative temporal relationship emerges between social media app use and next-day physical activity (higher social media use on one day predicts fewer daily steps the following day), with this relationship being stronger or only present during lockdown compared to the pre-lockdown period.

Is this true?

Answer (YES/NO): NO